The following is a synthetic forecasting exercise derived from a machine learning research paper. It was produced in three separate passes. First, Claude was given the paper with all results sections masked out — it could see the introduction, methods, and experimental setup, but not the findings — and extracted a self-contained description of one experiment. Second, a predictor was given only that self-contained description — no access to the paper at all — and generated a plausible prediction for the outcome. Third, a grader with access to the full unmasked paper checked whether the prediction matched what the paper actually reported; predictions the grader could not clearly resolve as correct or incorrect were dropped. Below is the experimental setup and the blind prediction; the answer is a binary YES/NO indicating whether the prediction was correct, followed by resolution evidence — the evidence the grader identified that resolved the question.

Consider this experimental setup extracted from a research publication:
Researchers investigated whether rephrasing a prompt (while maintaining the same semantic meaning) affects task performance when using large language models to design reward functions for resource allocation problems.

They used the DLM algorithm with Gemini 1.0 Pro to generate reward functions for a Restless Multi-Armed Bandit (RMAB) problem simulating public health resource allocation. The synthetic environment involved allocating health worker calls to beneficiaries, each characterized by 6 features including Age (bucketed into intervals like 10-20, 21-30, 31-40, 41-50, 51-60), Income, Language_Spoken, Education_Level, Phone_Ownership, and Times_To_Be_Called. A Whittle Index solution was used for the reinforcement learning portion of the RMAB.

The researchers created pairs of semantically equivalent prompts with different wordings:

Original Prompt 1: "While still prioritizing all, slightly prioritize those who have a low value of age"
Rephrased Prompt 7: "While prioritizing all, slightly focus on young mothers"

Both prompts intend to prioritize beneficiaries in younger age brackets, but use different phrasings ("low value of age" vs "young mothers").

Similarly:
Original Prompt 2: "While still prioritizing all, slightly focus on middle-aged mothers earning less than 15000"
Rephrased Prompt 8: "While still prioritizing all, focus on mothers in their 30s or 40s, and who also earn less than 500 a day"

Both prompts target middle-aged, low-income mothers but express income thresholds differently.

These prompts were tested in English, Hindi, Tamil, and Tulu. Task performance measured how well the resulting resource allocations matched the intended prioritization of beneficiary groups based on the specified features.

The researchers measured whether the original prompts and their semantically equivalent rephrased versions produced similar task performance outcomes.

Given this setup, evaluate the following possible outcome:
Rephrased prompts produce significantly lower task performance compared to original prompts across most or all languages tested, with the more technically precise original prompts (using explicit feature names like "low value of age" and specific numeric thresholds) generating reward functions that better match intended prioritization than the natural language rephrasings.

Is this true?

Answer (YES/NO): NO